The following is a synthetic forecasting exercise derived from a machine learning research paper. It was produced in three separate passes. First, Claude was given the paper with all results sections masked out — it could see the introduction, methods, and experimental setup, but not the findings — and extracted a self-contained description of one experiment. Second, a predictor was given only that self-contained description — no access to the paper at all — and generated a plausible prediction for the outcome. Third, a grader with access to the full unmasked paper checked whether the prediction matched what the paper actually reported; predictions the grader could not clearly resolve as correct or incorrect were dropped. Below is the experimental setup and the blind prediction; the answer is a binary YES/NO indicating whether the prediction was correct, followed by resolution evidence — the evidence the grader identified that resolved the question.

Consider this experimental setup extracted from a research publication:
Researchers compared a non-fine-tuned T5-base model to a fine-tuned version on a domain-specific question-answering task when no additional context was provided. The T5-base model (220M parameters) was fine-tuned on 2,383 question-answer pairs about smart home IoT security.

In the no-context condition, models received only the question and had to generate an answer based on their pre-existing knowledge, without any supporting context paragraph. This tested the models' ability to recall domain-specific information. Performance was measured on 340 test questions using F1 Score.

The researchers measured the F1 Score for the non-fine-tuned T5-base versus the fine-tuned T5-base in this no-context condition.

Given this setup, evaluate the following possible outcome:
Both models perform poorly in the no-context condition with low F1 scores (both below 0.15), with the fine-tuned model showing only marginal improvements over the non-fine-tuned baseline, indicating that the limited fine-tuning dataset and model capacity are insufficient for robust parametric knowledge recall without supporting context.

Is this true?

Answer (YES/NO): NO